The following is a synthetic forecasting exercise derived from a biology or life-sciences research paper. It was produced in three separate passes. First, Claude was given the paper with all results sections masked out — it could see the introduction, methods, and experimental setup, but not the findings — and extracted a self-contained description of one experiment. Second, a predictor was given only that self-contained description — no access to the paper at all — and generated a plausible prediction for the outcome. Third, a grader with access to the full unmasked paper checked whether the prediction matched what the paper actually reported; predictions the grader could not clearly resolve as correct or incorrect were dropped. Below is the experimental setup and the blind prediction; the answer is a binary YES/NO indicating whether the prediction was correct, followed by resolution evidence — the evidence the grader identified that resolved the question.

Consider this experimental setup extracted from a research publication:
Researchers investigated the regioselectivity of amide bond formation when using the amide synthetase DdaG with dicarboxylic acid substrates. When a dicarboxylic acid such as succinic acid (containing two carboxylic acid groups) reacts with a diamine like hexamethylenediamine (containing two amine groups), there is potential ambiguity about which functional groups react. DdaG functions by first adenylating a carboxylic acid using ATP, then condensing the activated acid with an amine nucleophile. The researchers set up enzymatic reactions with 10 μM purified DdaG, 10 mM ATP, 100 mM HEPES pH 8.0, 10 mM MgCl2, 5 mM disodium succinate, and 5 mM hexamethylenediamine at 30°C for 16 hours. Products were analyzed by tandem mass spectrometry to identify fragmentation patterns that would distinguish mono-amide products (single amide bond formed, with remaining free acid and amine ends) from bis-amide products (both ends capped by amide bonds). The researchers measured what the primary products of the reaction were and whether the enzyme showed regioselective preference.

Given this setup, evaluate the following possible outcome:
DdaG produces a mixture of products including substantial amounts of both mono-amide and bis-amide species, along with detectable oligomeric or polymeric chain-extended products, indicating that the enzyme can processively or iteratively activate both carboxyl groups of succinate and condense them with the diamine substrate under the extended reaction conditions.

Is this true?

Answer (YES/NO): NO